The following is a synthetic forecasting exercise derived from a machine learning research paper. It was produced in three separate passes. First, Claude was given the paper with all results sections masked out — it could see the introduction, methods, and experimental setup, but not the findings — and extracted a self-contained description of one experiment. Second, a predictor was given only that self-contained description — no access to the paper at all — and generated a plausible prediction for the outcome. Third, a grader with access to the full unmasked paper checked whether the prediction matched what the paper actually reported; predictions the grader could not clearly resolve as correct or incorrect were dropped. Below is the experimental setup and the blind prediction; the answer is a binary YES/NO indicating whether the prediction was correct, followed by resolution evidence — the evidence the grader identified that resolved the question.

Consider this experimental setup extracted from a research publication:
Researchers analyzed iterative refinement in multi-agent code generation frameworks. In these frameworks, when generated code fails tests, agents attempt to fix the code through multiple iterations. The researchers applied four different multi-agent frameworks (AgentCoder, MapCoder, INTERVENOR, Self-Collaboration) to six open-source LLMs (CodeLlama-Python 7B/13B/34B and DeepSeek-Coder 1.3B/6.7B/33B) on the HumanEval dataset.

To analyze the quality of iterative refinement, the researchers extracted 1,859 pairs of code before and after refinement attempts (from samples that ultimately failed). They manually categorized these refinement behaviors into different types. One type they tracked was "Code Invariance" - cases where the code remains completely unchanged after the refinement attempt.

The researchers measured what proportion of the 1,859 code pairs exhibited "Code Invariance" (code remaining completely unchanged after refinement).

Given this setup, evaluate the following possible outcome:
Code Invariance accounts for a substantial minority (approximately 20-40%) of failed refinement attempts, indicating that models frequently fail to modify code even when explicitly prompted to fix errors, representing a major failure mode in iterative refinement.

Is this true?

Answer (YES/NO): NO